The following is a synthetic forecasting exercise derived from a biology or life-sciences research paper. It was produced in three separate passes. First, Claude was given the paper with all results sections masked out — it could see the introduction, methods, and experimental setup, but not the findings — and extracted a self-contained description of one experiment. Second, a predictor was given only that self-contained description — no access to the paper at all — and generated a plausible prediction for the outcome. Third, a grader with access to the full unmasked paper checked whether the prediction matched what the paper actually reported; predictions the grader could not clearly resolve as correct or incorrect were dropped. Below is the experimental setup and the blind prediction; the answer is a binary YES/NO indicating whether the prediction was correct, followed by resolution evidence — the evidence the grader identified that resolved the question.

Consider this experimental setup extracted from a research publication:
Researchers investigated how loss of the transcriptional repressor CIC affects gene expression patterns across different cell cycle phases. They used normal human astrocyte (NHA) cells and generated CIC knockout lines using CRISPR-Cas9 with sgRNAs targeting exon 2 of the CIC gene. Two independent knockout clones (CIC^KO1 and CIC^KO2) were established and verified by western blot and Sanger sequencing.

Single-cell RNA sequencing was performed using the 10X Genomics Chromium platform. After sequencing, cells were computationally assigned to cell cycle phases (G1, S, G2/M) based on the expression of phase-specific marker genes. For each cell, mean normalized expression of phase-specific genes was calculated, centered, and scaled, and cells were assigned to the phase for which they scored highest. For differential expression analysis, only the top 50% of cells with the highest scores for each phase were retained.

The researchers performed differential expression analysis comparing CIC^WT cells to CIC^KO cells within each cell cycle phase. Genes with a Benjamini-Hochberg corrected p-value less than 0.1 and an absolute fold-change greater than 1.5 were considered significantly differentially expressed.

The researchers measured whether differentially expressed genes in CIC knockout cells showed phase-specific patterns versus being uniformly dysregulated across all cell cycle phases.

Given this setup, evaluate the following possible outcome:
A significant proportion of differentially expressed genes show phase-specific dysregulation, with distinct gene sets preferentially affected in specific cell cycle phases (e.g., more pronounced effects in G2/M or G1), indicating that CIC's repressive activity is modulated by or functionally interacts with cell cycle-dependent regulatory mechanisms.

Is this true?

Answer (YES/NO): YES